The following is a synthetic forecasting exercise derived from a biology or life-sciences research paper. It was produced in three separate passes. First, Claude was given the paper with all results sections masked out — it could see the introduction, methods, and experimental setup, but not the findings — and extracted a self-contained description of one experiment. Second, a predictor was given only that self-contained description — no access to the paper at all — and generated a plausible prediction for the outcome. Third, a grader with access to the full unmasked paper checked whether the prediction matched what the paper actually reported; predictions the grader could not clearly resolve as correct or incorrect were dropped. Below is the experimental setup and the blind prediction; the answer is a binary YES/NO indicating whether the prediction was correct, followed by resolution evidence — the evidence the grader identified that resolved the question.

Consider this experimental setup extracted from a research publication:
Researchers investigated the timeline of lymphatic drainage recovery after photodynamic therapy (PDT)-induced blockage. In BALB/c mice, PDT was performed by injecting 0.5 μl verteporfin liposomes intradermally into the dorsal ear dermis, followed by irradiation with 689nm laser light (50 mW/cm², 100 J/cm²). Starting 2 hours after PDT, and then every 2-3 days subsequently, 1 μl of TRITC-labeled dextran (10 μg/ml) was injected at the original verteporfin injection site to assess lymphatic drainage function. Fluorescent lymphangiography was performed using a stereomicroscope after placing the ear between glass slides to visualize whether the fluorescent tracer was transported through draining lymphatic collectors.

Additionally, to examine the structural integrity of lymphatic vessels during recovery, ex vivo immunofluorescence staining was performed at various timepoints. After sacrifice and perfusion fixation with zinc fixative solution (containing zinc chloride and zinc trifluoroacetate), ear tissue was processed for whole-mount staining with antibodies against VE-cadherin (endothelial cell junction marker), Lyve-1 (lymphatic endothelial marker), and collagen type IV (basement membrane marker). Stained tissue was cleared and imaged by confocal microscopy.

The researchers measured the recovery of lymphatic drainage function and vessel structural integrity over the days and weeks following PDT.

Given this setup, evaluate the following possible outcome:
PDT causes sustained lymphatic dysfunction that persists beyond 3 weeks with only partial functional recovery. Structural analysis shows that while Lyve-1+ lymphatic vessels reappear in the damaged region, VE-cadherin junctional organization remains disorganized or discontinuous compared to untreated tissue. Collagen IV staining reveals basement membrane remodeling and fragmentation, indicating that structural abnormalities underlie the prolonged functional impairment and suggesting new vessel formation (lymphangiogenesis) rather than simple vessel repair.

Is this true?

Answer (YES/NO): NO